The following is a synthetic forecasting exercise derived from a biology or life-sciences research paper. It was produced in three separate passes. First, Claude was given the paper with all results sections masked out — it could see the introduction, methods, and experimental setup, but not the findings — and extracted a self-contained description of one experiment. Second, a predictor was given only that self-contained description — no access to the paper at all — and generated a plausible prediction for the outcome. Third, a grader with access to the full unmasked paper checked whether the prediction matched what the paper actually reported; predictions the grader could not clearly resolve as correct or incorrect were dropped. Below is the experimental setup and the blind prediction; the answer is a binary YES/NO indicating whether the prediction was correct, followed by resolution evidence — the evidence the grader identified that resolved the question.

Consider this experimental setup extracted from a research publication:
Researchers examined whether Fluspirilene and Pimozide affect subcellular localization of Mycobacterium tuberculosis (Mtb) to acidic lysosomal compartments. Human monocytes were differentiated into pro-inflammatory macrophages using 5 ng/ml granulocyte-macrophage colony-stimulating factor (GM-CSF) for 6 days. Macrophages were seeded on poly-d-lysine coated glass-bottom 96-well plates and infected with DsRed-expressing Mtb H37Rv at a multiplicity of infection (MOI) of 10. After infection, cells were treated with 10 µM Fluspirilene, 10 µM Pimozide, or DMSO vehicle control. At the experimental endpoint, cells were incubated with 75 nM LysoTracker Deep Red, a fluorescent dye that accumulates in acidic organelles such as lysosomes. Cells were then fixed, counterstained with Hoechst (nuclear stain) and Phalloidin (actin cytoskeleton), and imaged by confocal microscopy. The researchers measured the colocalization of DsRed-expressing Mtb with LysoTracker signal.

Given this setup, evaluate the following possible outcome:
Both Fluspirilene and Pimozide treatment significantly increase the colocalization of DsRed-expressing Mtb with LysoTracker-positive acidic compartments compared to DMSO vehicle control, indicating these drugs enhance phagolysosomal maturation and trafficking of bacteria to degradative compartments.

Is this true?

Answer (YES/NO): NO